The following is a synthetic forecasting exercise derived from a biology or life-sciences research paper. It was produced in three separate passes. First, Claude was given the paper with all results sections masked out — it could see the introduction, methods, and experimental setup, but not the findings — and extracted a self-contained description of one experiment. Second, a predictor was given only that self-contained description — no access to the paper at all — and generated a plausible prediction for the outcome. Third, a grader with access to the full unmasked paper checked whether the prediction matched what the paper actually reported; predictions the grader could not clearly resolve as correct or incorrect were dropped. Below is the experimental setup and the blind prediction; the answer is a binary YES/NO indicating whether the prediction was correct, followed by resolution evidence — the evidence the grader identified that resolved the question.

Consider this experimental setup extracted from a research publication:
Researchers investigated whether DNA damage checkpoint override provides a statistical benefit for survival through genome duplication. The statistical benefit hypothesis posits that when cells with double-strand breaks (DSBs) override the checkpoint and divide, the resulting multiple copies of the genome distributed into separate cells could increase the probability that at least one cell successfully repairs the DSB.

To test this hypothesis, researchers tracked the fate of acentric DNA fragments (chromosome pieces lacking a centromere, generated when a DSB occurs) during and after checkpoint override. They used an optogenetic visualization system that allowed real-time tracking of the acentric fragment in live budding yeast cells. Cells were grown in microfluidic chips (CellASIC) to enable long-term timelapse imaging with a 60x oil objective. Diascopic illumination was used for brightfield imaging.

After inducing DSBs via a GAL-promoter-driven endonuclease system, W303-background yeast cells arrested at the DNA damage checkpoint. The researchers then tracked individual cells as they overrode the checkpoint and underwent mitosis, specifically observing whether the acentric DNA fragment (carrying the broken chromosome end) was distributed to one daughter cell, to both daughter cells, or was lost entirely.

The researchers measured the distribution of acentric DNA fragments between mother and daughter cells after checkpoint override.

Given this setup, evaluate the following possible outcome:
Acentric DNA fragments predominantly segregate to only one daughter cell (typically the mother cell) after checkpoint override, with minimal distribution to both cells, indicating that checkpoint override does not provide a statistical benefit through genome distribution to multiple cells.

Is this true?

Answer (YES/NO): YES